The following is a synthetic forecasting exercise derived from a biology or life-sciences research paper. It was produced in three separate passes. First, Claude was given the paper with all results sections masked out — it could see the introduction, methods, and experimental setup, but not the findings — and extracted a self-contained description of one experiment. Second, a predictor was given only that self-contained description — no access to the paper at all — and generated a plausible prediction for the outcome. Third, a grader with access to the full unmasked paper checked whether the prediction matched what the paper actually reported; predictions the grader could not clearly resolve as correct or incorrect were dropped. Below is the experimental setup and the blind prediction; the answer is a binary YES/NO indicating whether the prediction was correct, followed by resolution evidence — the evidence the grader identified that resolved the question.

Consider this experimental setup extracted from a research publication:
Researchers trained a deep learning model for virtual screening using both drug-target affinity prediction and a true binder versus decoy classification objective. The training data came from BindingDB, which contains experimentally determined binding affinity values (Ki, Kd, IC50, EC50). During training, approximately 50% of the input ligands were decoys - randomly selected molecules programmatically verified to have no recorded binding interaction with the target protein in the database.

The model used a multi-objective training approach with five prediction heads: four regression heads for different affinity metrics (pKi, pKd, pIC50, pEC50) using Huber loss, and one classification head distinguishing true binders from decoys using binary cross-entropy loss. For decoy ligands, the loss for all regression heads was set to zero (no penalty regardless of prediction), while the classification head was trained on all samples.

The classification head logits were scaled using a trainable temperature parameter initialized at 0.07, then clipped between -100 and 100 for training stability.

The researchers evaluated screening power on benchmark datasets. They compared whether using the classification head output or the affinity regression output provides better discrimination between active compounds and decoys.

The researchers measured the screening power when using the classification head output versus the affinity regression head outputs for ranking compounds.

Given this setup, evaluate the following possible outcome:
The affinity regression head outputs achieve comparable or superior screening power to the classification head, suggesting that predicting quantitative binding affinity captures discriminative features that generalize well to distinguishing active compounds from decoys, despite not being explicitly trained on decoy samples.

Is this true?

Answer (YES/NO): NO